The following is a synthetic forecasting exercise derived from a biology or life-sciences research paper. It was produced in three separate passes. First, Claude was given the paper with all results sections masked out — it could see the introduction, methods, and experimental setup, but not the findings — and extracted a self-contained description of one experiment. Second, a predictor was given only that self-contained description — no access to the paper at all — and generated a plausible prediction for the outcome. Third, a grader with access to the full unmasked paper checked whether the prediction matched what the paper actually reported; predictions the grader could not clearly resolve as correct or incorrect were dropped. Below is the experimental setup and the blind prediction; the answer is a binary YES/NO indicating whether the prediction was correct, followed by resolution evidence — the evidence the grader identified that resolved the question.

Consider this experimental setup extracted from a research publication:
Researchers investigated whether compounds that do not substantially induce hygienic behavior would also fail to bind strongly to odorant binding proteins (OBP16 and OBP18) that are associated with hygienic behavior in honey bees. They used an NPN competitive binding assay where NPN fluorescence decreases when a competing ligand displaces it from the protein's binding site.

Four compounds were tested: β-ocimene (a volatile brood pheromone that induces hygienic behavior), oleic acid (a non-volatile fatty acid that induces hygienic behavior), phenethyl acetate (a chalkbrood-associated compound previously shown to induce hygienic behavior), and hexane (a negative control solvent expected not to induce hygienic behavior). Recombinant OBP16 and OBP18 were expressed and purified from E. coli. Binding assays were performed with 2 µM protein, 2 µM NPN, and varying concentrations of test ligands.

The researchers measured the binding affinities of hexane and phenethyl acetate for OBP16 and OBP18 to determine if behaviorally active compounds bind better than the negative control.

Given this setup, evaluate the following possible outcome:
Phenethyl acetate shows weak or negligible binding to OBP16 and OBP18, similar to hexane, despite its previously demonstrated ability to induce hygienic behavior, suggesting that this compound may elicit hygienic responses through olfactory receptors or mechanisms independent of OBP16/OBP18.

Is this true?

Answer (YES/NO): NO